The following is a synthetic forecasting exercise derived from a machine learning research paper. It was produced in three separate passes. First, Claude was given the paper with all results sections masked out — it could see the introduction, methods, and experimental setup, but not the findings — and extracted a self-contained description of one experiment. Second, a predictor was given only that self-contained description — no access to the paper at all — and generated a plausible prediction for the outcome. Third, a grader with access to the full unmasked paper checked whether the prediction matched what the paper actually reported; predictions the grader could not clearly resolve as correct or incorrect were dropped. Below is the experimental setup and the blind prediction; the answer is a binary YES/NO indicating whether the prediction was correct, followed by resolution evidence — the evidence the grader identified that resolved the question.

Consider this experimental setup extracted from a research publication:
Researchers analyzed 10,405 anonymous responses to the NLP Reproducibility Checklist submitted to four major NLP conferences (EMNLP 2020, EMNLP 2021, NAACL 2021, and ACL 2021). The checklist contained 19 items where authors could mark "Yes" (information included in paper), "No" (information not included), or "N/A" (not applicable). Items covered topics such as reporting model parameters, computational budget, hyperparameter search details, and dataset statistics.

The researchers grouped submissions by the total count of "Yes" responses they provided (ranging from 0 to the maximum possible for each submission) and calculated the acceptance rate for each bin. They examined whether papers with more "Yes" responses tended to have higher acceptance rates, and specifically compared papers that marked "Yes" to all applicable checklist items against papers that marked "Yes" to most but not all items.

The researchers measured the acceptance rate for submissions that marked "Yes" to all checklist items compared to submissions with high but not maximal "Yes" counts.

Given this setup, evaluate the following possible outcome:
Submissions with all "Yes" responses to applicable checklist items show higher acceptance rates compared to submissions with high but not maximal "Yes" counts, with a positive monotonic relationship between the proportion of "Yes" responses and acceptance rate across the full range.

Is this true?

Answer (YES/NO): NO